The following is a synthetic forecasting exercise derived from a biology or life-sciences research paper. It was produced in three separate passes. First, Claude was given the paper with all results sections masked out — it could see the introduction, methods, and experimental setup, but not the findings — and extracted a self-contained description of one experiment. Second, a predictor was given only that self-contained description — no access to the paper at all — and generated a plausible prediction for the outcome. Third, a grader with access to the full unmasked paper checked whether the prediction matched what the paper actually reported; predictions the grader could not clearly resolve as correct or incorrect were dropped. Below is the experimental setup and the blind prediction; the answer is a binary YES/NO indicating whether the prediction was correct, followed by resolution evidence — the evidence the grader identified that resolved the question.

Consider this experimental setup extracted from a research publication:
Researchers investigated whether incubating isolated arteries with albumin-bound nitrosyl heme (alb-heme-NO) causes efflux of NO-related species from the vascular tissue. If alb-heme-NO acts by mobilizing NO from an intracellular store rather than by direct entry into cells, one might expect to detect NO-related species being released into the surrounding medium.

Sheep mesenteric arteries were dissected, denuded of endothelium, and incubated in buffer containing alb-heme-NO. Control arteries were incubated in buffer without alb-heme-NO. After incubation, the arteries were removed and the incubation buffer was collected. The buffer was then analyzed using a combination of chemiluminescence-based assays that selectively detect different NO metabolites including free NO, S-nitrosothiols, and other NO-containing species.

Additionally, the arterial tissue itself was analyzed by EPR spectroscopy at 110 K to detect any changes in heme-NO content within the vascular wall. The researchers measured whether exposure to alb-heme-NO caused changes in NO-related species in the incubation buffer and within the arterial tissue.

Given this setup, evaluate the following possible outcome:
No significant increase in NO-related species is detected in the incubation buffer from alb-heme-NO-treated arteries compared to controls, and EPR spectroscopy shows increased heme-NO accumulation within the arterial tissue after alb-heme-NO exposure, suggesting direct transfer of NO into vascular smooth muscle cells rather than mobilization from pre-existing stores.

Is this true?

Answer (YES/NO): NO